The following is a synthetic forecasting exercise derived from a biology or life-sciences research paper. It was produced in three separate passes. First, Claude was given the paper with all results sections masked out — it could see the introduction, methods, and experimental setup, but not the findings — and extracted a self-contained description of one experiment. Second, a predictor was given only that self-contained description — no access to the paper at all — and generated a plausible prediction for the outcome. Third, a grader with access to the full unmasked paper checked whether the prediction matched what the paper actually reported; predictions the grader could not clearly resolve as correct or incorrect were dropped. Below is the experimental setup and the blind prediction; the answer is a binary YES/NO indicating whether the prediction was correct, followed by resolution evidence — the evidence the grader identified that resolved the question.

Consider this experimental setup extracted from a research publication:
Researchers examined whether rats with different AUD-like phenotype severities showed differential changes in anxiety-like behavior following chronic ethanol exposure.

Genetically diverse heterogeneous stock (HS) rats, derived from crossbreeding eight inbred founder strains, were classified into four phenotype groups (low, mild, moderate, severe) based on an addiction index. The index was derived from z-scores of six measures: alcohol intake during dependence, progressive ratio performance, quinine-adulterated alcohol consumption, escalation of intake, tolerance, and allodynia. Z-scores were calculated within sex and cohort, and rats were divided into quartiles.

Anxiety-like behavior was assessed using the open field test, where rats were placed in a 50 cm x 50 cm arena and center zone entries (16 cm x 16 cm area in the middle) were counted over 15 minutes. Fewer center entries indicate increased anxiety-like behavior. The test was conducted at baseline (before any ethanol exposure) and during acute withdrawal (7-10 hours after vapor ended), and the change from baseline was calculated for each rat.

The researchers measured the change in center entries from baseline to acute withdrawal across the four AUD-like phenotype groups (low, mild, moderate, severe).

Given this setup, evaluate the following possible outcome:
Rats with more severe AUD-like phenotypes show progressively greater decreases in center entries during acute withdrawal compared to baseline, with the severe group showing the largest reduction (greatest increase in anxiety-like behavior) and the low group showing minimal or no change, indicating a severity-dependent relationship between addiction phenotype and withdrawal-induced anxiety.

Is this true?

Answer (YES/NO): NO